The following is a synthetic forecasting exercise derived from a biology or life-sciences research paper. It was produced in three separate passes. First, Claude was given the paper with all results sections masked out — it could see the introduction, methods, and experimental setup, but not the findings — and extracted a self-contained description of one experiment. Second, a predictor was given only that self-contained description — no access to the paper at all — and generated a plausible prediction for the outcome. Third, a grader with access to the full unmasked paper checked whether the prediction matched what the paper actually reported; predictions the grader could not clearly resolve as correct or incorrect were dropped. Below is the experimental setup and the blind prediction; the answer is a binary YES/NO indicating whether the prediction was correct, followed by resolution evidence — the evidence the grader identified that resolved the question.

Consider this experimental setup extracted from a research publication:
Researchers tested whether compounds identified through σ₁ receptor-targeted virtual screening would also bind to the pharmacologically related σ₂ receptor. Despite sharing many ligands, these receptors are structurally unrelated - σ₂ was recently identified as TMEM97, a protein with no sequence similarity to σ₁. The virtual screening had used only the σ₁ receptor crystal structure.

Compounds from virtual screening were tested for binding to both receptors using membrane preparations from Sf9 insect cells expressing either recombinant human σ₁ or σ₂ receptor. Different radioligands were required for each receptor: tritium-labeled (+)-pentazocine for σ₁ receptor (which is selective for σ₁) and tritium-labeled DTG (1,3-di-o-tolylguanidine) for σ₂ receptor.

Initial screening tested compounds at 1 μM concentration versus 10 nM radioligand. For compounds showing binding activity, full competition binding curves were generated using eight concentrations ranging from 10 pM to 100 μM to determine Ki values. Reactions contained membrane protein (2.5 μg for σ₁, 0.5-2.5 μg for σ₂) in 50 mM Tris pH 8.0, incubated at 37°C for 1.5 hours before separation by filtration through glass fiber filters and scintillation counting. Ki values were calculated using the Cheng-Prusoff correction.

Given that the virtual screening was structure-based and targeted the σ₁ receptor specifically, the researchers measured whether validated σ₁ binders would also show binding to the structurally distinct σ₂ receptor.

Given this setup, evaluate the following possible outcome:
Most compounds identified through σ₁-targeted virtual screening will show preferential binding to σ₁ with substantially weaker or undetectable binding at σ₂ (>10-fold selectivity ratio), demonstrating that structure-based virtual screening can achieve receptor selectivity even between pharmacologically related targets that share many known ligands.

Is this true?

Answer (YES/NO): YES